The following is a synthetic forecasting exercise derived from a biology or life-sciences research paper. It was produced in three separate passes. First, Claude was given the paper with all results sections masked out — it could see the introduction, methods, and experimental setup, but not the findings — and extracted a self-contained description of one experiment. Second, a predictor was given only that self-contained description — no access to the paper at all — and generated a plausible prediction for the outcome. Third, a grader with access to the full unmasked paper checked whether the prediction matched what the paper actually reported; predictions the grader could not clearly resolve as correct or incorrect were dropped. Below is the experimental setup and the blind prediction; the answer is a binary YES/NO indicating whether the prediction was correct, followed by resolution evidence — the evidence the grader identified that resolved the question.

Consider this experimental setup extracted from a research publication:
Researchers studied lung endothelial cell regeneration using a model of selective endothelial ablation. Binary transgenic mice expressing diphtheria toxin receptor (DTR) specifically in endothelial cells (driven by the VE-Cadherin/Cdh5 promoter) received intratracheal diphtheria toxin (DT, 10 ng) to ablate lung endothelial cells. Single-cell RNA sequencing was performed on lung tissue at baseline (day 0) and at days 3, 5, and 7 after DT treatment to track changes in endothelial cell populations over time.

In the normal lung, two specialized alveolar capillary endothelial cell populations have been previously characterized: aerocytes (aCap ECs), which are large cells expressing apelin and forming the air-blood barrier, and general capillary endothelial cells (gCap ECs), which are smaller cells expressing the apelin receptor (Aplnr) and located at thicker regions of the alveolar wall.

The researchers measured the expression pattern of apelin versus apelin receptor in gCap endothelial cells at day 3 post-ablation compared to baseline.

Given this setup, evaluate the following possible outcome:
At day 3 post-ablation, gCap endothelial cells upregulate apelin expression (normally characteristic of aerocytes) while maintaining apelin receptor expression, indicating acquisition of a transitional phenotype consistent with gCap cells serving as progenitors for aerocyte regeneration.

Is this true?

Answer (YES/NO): NO